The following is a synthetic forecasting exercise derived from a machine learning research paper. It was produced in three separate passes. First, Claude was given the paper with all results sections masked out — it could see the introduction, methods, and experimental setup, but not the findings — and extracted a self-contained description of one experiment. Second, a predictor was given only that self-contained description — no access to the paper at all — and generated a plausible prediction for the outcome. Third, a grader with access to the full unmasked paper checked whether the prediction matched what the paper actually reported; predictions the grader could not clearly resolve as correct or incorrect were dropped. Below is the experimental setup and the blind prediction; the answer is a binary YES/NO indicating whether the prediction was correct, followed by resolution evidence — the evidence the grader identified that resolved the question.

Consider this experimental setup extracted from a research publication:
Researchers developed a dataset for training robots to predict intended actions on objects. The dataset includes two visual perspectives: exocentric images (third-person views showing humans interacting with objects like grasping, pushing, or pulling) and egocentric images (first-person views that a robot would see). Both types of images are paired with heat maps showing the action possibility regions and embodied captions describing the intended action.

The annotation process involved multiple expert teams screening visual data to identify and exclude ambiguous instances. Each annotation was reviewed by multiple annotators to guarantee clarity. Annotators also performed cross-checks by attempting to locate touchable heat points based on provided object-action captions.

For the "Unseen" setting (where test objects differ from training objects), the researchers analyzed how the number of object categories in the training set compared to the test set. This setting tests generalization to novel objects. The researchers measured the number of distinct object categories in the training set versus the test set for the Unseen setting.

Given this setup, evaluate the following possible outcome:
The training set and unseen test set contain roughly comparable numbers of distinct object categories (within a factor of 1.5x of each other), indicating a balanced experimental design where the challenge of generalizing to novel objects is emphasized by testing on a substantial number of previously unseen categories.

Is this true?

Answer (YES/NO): NO